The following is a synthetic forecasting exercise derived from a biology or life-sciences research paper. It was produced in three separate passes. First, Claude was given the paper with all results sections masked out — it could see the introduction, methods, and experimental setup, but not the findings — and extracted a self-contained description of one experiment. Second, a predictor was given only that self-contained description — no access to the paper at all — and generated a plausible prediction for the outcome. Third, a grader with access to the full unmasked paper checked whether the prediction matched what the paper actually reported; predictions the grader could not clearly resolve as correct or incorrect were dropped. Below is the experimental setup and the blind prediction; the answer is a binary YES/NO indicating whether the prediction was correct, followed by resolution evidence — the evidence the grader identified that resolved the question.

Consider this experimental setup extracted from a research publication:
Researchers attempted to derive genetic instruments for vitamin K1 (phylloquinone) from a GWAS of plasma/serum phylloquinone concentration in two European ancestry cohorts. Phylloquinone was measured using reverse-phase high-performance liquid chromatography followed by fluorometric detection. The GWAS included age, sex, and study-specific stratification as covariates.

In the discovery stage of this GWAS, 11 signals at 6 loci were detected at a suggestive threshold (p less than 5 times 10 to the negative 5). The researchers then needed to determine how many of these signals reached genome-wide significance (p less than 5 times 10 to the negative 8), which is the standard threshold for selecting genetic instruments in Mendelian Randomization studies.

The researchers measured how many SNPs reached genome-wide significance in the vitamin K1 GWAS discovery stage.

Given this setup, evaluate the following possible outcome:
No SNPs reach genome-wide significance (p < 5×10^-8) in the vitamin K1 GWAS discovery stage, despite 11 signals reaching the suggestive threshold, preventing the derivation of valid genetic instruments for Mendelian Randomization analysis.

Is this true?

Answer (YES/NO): YES